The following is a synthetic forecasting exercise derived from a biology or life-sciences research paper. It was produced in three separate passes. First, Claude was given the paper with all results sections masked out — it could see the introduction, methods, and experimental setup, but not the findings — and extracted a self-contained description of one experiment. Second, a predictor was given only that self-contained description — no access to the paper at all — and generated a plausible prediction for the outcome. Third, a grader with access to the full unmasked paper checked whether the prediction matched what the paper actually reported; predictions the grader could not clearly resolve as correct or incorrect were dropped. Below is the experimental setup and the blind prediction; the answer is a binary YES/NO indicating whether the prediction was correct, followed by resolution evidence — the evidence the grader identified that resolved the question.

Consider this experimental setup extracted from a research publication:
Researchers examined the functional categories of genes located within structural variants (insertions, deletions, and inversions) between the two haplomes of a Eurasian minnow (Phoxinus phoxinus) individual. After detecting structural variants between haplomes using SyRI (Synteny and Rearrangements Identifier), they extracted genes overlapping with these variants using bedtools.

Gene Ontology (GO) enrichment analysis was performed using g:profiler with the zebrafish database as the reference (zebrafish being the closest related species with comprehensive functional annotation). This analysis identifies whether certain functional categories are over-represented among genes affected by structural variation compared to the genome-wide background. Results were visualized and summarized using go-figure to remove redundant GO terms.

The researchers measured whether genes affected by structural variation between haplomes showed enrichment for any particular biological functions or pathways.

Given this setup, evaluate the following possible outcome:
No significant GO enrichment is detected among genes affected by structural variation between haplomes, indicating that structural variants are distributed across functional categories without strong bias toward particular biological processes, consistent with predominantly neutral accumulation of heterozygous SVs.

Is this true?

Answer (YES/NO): NO